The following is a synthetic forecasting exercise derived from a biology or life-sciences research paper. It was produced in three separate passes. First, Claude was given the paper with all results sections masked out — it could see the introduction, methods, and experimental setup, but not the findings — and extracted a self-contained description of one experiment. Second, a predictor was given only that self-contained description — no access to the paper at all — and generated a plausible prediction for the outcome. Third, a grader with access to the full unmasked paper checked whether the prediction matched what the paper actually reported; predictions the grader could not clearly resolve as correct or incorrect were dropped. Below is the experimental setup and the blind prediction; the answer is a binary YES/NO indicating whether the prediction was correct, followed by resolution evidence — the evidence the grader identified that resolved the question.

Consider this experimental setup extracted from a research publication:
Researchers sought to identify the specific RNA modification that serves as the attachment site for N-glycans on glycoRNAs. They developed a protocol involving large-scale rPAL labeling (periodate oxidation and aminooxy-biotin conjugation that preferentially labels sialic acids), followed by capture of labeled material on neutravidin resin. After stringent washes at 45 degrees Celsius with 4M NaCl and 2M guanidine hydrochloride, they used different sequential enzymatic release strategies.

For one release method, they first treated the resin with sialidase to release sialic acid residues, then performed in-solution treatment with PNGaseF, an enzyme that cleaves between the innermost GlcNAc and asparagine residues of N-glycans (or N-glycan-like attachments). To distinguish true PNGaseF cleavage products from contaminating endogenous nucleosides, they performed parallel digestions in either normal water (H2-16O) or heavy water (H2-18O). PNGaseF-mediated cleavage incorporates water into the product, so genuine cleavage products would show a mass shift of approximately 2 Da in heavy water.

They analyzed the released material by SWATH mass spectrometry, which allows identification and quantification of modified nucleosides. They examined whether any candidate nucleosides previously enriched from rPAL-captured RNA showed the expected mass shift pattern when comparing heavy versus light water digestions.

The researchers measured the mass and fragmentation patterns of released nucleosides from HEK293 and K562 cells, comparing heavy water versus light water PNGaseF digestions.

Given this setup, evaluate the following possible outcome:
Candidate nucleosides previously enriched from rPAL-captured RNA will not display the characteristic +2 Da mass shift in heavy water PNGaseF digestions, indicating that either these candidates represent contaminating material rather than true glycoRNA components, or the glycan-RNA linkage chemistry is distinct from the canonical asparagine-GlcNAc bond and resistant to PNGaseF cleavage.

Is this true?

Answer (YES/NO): NO